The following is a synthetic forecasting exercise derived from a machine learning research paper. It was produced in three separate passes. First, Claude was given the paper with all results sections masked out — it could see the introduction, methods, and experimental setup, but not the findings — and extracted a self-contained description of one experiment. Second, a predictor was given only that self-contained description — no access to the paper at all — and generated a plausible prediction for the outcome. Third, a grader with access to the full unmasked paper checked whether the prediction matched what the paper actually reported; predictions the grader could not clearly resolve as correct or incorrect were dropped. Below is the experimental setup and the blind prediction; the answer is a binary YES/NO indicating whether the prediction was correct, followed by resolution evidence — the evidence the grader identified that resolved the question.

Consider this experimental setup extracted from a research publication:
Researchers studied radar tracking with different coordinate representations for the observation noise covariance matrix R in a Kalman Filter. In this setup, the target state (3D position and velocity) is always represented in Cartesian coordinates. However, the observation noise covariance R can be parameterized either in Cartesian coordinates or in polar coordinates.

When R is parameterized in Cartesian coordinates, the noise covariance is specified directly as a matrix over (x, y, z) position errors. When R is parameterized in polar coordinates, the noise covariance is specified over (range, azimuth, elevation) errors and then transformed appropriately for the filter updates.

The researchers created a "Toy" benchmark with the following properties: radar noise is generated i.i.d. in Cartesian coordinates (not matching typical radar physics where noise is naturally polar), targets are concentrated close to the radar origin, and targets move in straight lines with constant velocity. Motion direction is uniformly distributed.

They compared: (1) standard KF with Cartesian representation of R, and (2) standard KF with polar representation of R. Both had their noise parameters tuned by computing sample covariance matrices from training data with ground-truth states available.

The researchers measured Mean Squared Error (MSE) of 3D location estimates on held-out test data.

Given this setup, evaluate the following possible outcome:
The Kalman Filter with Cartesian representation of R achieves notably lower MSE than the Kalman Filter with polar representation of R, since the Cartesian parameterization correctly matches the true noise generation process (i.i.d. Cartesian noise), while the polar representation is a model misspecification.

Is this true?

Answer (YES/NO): YES